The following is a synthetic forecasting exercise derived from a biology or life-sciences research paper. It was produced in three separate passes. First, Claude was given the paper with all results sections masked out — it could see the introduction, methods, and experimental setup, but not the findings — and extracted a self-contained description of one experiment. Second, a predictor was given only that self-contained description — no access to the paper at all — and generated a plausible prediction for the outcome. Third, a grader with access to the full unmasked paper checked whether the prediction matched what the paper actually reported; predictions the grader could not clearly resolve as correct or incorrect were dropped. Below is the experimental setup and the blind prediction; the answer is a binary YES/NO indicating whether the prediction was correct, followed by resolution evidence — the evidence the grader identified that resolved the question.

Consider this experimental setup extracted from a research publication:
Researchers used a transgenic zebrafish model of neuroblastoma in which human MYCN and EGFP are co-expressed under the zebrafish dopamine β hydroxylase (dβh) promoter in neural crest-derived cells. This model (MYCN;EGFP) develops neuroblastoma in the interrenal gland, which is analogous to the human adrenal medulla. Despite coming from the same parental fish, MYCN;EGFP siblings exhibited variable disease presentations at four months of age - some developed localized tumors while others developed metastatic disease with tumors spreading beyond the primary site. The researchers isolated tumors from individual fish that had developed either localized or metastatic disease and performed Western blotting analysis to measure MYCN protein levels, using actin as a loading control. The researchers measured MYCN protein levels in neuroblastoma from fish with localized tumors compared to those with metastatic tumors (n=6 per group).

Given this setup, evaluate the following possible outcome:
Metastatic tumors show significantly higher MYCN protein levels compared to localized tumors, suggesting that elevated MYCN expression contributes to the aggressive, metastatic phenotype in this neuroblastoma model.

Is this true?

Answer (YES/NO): YES